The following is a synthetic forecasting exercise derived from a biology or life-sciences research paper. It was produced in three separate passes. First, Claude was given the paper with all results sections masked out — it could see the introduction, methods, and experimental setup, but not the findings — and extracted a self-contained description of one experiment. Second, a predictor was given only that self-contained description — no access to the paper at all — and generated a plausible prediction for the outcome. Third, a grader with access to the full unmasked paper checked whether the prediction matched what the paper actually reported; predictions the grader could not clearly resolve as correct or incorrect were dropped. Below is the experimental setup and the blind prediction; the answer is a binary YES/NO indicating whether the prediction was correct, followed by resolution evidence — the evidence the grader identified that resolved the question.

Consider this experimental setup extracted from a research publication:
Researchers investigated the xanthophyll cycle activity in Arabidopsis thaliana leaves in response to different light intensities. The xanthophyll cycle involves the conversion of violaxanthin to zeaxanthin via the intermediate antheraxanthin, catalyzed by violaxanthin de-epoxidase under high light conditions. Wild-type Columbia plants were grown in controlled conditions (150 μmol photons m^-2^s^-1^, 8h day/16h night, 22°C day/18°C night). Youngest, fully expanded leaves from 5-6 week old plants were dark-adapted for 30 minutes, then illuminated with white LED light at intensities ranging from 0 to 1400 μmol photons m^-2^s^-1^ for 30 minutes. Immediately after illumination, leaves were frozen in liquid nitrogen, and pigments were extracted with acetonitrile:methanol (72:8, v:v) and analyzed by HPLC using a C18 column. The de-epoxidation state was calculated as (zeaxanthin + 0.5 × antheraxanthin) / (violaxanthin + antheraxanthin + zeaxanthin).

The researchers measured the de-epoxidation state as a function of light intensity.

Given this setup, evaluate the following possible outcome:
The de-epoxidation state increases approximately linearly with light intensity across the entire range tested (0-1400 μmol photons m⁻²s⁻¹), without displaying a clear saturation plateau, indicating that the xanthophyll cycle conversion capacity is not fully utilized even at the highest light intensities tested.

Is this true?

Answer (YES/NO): NO